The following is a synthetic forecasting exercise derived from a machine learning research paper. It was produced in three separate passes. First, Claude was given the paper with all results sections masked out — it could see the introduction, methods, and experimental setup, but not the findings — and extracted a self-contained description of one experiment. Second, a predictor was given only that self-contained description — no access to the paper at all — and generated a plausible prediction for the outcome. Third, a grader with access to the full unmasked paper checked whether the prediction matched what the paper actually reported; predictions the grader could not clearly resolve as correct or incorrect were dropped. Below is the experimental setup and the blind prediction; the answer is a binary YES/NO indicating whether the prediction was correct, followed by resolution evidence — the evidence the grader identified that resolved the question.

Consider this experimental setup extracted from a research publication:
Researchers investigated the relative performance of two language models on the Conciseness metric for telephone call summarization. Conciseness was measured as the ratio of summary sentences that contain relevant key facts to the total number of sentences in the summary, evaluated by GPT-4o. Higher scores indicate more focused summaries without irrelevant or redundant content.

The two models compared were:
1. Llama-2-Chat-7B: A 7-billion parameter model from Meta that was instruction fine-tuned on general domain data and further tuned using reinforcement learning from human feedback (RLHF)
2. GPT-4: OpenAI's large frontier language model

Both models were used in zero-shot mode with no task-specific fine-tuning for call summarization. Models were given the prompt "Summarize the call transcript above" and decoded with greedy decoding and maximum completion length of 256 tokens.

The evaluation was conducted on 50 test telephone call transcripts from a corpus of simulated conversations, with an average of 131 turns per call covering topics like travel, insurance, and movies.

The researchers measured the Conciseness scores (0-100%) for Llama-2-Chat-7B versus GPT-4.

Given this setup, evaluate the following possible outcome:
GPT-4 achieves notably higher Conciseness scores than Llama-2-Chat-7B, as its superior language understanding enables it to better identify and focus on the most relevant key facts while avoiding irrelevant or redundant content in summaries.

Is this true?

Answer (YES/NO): YES